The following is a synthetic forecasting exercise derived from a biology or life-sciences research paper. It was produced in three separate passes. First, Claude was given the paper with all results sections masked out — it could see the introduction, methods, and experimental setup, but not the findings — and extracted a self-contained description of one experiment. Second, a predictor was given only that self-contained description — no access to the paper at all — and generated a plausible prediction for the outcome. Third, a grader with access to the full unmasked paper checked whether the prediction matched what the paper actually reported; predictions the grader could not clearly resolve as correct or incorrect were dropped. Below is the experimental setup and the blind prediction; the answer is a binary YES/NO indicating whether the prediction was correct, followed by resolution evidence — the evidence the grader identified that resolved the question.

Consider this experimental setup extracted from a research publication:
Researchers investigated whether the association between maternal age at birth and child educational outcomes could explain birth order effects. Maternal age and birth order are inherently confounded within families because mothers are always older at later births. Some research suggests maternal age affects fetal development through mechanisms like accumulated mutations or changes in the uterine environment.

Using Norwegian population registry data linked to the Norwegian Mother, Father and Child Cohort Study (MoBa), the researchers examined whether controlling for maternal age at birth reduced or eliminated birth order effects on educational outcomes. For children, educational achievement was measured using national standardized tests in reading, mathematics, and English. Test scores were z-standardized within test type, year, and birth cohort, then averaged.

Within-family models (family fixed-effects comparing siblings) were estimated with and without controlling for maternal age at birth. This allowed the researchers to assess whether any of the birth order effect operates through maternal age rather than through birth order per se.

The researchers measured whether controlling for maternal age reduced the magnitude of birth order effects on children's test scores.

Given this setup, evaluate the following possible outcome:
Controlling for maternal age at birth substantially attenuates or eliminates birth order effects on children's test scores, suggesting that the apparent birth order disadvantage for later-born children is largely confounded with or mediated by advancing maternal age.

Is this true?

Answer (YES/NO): NO